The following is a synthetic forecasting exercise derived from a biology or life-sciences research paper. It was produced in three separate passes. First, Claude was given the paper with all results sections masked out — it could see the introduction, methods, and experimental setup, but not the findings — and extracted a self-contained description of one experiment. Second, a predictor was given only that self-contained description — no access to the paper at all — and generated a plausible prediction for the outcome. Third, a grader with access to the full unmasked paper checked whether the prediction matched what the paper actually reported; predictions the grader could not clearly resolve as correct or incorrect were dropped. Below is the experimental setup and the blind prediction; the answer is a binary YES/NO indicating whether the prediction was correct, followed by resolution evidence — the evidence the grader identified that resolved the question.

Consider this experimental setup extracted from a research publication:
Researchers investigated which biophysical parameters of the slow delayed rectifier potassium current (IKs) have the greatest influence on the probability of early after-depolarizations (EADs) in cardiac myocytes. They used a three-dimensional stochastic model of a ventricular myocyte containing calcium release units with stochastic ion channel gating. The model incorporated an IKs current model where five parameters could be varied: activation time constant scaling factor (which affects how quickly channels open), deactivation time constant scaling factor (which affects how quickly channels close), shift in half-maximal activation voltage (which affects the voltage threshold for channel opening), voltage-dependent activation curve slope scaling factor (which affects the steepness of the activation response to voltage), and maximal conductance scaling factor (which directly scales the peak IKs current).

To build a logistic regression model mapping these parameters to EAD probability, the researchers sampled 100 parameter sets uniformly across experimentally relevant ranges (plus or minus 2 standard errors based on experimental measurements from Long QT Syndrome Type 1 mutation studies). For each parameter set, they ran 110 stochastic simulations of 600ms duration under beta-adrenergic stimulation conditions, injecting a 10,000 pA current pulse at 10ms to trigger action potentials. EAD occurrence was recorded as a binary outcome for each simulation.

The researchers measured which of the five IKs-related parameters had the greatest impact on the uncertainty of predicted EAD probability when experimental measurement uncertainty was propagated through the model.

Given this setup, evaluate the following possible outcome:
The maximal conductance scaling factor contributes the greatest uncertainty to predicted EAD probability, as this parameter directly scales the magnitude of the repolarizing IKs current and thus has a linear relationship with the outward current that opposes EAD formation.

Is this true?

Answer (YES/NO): YES